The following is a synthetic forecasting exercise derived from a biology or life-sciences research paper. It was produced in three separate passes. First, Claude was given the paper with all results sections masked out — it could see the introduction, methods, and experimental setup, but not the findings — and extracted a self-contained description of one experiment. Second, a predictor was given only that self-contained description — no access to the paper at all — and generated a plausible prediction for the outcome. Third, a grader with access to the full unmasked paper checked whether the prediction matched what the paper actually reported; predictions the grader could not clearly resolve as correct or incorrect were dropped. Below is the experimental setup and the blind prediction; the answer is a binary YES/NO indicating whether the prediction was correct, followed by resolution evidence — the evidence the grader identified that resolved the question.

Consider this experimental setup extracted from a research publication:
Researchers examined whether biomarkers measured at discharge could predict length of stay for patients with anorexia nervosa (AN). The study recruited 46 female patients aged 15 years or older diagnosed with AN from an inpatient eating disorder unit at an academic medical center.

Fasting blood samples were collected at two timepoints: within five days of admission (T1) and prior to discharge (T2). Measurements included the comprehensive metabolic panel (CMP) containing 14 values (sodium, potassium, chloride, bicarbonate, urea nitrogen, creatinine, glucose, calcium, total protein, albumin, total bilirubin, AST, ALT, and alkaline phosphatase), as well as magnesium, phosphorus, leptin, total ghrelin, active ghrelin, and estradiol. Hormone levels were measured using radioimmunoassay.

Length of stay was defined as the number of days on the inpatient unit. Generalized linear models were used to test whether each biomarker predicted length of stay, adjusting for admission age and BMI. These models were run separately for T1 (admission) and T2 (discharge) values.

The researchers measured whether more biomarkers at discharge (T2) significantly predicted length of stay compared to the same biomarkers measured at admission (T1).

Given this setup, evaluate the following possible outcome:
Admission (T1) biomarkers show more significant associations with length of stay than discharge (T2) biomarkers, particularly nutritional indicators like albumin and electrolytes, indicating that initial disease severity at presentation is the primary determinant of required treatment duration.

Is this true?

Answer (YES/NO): NO